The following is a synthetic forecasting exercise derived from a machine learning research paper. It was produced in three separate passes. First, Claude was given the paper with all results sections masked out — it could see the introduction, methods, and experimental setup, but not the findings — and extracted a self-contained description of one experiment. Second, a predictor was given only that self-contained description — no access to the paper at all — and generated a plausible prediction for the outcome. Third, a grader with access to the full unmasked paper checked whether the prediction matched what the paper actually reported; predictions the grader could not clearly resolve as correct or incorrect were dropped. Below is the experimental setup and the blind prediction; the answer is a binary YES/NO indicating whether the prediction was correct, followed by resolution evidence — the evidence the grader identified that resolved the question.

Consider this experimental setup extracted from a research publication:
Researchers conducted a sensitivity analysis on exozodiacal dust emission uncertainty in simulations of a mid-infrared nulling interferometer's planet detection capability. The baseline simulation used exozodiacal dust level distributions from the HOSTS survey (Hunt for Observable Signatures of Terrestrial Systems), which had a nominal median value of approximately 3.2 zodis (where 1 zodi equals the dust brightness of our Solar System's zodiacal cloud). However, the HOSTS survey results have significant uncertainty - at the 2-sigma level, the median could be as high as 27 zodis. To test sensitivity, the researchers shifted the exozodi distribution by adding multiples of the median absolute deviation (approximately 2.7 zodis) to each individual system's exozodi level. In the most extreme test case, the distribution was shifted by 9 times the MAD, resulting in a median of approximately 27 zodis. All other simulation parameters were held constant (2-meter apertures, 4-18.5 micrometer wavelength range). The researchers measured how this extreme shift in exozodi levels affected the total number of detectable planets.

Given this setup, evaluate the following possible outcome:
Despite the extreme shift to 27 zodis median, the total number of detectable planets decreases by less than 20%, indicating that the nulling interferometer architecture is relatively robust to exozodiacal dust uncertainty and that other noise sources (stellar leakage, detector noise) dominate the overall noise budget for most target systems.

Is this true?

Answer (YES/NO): NO